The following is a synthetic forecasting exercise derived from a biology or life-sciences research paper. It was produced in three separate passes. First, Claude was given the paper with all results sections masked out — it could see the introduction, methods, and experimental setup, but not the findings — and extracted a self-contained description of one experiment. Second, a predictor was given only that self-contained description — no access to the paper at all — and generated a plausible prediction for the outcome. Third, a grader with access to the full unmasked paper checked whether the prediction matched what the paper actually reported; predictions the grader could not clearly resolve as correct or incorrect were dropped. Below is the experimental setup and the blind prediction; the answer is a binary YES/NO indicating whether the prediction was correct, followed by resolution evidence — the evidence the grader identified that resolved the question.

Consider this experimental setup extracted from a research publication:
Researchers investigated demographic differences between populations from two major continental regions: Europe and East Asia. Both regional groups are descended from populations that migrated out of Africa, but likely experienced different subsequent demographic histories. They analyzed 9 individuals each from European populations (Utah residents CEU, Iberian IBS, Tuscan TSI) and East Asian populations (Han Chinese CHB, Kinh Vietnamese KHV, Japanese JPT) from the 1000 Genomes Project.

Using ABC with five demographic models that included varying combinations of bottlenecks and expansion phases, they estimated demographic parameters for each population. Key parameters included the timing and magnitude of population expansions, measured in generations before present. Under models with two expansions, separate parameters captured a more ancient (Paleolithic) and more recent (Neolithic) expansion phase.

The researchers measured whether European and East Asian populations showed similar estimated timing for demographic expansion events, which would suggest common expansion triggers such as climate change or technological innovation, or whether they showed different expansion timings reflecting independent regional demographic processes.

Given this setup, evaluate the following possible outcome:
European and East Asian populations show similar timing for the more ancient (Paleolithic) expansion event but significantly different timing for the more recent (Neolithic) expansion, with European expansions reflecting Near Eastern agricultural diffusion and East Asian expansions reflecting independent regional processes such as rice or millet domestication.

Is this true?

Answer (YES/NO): NO